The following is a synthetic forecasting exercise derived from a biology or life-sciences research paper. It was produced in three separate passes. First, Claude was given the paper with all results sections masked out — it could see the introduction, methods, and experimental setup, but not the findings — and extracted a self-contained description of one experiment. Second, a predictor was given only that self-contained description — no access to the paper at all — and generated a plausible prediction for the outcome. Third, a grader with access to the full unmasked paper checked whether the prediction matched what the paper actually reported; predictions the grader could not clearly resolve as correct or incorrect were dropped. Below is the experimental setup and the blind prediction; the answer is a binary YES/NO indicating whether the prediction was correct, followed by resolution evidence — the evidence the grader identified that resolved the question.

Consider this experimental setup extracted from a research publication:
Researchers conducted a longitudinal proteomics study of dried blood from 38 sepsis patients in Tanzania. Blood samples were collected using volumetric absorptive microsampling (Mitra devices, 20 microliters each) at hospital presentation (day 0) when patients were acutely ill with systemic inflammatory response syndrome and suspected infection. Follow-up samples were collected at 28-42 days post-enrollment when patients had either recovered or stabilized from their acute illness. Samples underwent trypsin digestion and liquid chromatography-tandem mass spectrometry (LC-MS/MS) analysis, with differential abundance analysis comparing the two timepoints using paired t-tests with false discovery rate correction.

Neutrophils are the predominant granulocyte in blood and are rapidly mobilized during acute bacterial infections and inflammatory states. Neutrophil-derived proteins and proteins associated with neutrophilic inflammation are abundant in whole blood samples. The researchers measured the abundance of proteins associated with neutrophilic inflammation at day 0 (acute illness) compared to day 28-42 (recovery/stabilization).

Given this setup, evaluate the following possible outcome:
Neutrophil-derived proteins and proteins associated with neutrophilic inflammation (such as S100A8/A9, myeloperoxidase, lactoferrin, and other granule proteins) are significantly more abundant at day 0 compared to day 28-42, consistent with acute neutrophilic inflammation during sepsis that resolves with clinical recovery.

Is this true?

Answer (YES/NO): YES